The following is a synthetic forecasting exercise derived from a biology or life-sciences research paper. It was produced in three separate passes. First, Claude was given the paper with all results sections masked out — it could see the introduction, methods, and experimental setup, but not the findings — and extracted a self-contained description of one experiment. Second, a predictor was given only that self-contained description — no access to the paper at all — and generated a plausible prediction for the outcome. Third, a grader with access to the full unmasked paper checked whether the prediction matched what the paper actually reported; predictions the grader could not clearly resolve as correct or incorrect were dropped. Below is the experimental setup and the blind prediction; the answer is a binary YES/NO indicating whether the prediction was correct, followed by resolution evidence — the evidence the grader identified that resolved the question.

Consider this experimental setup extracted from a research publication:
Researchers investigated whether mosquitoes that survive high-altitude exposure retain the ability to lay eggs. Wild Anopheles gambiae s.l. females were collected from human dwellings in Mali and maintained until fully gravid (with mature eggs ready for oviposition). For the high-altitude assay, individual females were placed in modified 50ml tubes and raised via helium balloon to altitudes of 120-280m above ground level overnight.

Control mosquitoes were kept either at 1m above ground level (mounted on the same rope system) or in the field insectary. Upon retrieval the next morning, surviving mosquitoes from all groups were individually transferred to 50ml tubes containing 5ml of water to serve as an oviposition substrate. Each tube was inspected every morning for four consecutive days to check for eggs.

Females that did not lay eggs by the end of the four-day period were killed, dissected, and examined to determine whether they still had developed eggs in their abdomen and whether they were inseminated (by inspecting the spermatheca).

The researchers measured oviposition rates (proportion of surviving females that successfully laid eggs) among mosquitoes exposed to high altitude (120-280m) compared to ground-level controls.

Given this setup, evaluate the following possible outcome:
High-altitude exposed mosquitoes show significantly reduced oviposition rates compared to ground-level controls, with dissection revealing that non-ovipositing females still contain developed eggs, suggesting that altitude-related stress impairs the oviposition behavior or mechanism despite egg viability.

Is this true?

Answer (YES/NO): NO